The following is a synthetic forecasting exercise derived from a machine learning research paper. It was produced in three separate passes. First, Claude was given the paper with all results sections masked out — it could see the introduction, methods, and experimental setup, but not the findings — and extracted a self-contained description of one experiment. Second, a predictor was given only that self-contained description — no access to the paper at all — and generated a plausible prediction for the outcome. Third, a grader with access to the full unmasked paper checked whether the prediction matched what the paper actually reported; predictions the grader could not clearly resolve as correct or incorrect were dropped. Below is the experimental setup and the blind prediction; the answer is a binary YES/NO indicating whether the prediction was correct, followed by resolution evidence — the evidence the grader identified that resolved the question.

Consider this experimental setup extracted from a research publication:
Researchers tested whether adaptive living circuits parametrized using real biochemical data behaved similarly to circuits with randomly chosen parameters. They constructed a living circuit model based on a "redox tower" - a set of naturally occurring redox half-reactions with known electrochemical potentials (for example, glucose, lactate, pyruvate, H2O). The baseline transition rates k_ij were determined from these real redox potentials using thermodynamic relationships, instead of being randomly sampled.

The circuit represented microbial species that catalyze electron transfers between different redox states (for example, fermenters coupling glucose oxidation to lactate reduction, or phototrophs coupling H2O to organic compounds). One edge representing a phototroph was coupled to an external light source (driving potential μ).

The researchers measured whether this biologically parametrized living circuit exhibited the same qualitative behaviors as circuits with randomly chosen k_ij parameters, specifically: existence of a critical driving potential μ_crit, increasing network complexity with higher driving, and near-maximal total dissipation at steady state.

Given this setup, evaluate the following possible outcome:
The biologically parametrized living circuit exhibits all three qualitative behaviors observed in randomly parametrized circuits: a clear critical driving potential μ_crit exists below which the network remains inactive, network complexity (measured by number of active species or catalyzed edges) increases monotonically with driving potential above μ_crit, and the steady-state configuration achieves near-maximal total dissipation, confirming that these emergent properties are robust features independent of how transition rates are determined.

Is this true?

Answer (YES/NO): YES